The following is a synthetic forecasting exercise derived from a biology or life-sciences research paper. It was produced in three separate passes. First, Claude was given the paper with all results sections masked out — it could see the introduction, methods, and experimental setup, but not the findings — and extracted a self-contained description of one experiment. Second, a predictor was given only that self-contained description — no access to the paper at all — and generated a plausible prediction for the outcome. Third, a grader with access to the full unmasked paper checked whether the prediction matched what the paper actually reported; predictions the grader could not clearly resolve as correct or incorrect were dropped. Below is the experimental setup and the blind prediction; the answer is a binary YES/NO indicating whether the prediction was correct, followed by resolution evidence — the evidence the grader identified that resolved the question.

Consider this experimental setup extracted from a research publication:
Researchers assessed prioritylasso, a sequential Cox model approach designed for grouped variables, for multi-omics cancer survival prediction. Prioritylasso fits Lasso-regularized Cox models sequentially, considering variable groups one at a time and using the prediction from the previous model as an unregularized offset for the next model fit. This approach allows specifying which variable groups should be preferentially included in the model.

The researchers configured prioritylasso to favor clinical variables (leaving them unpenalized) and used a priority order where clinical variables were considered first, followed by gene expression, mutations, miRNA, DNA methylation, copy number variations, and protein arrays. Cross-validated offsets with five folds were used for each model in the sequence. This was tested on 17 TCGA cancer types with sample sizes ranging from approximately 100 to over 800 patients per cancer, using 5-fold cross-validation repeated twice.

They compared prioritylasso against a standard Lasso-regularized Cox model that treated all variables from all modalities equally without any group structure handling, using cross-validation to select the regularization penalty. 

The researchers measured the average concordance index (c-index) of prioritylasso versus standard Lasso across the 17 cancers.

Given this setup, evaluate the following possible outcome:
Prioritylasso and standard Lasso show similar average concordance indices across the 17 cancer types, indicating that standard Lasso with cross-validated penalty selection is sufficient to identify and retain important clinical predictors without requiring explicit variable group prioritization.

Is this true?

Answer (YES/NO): NO